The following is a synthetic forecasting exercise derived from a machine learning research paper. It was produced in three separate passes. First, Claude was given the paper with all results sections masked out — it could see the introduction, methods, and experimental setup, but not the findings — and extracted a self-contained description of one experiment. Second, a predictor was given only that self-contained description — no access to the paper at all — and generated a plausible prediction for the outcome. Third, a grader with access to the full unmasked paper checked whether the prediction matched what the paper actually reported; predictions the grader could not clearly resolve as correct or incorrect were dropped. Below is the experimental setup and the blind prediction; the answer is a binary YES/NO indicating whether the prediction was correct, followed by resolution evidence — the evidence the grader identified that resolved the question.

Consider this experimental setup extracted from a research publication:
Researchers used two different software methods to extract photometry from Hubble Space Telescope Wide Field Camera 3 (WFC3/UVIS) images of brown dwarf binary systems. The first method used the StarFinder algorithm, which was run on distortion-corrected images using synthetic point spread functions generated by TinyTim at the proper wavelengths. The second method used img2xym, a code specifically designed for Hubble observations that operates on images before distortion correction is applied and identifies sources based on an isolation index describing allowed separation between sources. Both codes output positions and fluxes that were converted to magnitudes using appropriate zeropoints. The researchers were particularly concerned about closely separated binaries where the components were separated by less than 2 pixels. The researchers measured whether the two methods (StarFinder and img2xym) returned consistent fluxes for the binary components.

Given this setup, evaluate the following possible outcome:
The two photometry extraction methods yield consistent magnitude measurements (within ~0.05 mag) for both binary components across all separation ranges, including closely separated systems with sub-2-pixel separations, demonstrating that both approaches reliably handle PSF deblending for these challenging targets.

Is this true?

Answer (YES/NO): NO